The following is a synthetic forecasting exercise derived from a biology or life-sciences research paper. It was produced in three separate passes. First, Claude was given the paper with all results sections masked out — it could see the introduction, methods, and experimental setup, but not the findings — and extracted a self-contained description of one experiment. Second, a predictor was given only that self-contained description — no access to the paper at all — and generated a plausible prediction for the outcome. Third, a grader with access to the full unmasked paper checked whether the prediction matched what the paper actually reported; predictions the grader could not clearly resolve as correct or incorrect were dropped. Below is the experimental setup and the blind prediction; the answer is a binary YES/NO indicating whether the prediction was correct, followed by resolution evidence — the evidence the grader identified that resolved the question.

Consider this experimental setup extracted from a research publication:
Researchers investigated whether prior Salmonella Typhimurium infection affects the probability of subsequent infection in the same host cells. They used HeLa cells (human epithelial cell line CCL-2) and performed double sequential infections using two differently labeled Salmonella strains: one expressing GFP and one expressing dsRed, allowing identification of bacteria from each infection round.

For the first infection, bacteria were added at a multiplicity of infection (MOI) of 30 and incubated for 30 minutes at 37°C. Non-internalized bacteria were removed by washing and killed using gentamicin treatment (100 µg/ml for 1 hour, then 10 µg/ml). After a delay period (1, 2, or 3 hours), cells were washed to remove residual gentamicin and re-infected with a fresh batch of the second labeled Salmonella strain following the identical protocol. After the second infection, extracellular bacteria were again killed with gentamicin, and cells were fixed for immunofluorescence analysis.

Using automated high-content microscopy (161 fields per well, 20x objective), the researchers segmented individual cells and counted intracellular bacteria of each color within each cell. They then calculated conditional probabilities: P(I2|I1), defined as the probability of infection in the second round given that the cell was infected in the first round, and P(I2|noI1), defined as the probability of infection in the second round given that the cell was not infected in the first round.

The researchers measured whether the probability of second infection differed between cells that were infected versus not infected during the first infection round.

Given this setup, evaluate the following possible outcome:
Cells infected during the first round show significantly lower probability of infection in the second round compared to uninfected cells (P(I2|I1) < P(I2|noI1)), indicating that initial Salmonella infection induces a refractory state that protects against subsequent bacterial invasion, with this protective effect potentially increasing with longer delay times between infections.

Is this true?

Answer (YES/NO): NO